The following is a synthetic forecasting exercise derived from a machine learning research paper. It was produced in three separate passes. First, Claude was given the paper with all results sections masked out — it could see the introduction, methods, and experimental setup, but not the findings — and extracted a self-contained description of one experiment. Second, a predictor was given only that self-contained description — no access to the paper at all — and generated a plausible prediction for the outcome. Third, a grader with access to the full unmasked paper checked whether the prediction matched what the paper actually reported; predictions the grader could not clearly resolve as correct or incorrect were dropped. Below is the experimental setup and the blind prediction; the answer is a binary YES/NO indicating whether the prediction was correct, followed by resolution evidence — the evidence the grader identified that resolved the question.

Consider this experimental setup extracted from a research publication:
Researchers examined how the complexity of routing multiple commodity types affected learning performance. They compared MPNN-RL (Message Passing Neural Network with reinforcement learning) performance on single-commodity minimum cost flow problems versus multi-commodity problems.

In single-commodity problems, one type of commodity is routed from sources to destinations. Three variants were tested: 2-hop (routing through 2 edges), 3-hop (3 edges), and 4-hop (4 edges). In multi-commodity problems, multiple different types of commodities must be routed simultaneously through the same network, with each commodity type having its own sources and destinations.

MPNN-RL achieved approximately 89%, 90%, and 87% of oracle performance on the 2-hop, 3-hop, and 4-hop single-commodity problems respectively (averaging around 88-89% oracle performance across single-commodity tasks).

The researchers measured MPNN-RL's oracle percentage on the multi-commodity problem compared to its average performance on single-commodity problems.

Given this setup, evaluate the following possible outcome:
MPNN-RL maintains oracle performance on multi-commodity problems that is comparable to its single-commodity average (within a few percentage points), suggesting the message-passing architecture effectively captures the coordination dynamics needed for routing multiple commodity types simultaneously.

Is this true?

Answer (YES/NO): NO